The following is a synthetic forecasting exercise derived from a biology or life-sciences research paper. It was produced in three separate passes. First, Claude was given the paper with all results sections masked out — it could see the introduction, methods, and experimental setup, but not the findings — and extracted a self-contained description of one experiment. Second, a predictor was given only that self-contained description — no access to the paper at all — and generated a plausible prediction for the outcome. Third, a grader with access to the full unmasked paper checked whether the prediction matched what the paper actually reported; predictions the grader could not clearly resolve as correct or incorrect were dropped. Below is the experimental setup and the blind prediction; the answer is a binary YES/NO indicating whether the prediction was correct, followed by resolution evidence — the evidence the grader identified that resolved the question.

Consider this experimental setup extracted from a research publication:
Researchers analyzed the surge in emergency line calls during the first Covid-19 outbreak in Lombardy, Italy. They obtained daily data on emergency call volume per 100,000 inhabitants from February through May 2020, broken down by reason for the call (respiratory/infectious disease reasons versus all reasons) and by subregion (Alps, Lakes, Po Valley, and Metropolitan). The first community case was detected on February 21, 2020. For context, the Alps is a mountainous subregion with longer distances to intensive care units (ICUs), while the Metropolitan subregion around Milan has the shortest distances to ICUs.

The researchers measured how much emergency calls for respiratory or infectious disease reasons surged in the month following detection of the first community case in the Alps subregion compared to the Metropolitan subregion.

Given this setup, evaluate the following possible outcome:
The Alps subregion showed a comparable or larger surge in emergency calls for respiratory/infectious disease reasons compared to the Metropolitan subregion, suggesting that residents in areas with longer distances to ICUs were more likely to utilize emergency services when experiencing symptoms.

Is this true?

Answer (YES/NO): YES